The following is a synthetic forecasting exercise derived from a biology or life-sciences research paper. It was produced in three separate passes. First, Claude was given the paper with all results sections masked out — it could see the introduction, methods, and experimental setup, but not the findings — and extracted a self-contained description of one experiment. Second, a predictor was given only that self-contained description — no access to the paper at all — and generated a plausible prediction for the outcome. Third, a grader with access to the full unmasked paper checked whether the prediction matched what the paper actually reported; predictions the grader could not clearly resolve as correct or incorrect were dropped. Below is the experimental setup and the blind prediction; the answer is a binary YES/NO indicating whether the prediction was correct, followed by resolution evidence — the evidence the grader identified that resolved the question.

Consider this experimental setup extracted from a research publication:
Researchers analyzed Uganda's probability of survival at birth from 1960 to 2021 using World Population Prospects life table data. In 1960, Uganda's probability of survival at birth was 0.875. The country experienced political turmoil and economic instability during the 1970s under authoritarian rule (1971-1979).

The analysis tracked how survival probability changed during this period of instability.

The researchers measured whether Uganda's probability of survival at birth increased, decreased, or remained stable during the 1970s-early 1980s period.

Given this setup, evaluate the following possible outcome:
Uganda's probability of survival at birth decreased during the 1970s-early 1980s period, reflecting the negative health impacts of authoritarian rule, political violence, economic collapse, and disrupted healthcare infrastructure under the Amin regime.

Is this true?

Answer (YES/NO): YES